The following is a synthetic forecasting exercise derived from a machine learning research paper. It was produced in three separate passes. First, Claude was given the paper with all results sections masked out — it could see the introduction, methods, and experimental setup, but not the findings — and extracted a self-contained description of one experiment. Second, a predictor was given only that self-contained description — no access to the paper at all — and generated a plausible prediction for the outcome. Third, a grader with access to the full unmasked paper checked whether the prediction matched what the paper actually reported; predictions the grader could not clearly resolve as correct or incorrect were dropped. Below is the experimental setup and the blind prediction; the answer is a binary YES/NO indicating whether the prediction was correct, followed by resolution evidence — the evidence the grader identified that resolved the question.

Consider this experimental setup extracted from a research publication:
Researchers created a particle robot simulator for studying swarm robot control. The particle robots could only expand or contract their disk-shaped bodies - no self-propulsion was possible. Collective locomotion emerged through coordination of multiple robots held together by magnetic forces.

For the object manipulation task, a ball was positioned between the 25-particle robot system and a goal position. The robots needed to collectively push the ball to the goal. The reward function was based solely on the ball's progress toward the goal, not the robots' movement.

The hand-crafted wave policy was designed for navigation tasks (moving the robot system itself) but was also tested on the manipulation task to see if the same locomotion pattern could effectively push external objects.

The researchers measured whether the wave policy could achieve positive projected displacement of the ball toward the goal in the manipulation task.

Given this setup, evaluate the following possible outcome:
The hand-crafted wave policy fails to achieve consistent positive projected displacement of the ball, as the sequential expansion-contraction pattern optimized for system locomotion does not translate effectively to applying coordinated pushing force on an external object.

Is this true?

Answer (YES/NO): NO